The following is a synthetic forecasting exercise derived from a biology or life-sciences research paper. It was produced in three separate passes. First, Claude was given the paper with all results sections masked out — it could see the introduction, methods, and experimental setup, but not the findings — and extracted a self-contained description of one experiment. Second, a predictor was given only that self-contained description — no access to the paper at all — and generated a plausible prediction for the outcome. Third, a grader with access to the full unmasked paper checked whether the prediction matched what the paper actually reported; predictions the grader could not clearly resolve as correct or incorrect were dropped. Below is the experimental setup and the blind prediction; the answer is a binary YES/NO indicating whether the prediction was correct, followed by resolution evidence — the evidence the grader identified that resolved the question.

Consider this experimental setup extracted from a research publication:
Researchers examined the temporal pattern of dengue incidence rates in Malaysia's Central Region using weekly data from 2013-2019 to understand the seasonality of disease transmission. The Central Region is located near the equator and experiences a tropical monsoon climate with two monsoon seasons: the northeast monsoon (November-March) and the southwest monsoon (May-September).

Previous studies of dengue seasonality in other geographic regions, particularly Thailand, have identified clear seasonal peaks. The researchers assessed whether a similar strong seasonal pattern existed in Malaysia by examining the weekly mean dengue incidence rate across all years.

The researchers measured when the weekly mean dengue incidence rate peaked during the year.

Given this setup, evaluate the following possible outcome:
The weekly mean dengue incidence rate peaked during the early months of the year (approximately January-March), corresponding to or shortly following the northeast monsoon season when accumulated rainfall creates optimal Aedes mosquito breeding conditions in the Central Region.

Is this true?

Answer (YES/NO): YES